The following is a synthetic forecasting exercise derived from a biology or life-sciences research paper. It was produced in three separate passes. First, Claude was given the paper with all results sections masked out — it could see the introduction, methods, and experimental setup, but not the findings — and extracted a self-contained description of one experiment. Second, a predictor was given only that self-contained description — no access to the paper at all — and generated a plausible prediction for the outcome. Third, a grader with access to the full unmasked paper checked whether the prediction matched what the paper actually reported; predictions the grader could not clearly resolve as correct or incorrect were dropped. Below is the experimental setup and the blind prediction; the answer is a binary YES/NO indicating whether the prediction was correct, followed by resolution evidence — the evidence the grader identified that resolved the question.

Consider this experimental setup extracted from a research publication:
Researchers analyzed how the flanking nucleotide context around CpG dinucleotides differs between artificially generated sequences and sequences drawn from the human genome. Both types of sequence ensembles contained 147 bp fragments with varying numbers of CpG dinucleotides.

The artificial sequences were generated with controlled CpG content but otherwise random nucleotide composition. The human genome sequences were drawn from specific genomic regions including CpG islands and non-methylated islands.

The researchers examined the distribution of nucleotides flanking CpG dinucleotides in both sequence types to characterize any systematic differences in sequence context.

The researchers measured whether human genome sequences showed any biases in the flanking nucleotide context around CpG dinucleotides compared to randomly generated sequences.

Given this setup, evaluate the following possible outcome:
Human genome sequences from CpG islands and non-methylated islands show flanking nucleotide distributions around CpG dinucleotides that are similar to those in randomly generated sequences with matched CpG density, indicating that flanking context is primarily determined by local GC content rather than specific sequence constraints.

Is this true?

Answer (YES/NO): NO